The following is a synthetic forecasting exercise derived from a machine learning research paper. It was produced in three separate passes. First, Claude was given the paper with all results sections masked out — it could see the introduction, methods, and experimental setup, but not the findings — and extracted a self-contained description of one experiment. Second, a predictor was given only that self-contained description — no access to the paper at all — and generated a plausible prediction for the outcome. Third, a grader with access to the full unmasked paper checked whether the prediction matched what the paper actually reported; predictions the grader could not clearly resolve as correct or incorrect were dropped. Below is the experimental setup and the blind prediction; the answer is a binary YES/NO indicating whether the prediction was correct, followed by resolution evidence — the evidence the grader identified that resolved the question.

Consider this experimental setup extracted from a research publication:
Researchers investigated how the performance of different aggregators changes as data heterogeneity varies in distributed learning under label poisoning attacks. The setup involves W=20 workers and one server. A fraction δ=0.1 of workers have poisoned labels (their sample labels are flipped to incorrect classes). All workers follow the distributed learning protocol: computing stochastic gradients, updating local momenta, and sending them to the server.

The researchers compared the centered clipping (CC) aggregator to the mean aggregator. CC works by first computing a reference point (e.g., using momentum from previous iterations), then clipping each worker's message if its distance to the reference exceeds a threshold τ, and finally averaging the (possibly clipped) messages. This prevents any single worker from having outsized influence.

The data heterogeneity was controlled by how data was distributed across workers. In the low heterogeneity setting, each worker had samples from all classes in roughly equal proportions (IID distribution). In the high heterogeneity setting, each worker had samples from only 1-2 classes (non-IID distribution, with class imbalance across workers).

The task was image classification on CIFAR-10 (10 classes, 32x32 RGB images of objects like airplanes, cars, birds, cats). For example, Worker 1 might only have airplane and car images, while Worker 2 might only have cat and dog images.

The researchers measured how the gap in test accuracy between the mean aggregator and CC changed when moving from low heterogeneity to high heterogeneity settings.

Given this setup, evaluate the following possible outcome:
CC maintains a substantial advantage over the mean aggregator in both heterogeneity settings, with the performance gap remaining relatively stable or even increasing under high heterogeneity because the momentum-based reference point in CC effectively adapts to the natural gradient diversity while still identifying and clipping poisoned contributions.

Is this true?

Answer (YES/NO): NO